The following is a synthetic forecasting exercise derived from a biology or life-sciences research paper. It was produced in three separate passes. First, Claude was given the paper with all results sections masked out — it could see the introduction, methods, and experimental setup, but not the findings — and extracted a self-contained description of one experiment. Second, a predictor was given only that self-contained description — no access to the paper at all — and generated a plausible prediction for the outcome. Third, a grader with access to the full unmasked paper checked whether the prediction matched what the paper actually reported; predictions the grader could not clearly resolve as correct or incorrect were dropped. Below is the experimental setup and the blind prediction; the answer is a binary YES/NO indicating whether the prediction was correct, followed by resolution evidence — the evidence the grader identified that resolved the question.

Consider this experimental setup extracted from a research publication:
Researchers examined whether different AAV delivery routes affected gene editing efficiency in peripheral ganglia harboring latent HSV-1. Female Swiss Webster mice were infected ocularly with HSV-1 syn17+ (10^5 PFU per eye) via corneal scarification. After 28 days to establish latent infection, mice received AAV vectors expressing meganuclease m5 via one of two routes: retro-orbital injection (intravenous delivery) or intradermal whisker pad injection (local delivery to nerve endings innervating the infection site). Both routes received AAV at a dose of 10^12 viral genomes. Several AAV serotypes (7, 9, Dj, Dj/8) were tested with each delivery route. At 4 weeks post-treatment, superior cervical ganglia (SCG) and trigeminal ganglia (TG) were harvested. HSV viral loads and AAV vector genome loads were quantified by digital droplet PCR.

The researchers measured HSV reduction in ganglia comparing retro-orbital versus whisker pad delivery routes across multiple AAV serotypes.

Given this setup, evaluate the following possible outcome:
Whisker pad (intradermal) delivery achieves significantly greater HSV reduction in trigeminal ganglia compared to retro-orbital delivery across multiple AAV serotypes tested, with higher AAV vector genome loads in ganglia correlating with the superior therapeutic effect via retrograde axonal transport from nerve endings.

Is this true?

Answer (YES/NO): NO